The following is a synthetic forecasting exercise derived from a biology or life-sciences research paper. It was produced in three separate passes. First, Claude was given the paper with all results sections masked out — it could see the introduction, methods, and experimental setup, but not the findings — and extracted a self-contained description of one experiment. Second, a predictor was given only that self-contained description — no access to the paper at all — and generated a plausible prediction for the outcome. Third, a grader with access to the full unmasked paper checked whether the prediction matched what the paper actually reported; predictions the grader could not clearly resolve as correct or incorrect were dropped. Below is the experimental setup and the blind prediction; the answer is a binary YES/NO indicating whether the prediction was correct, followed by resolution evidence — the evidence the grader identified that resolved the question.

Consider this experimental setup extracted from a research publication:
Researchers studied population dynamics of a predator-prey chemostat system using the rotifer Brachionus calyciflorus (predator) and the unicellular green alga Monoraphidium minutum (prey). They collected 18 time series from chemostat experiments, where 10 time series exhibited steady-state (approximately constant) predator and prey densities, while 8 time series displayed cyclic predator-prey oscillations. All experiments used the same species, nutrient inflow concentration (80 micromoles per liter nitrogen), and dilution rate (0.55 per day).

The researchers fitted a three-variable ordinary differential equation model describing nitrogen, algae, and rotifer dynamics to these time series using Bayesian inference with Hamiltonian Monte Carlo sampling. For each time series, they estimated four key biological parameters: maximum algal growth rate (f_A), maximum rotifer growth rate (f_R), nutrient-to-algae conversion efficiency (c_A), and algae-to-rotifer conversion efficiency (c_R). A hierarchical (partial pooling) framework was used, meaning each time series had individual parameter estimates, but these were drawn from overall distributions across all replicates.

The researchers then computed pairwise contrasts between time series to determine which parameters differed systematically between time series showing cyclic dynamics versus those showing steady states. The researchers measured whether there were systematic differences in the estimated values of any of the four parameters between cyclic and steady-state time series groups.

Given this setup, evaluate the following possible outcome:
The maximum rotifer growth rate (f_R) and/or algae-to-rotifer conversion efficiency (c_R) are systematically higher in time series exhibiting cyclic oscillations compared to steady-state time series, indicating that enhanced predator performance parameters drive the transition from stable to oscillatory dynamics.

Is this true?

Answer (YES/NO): NO